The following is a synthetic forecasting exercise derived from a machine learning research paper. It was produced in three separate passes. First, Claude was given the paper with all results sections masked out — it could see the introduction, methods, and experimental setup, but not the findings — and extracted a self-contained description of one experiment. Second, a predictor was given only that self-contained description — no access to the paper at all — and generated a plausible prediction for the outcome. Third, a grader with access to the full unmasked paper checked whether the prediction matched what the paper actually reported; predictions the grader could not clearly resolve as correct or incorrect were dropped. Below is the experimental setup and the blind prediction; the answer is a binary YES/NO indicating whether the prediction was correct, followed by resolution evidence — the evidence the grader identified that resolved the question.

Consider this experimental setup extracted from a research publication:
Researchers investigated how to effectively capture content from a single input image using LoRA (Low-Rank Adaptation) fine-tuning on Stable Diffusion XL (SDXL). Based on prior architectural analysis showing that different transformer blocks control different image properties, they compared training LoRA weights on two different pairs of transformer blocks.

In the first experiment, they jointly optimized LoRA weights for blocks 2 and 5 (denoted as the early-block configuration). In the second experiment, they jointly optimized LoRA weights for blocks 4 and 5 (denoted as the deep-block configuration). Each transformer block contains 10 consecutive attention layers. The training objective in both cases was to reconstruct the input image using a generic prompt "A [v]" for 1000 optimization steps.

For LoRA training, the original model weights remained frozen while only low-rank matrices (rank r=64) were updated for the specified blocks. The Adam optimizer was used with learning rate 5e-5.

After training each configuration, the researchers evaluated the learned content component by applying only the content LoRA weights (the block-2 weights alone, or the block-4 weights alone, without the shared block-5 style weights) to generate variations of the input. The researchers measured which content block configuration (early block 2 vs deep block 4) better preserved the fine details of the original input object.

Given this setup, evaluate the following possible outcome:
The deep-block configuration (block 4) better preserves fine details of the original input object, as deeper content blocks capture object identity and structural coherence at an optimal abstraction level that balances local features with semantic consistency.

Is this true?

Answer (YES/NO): YES